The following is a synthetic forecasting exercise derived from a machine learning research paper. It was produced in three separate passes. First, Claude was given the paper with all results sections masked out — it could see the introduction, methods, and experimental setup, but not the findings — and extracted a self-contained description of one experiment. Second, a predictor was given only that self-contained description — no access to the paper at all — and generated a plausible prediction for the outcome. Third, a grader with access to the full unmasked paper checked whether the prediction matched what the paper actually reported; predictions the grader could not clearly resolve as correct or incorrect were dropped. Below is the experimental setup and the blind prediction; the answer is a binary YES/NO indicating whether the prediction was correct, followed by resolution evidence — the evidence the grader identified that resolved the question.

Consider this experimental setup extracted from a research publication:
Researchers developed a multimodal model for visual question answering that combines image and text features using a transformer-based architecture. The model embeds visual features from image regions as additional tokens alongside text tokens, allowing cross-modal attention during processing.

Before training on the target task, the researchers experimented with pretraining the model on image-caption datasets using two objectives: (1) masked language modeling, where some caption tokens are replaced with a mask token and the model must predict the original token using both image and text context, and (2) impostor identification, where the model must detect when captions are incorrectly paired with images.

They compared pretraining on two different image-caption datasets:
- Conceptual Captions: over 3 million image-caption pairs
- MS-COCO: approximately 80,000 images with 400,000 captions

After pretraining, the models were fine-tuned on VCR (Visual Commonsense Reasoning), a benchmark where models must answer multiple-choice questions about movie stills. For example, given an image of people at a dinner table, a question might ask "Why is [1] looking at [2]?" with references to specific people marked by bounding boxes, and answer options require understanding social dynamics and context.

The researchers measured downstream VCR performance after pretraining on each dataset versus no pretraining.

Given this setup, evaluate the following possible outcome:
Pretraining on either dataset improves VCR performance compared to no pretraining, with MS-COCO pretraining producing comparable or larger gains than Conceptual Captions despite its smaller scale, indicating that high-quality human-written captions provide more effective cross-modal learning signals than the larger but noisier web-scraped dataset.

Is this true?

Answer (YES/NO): NO